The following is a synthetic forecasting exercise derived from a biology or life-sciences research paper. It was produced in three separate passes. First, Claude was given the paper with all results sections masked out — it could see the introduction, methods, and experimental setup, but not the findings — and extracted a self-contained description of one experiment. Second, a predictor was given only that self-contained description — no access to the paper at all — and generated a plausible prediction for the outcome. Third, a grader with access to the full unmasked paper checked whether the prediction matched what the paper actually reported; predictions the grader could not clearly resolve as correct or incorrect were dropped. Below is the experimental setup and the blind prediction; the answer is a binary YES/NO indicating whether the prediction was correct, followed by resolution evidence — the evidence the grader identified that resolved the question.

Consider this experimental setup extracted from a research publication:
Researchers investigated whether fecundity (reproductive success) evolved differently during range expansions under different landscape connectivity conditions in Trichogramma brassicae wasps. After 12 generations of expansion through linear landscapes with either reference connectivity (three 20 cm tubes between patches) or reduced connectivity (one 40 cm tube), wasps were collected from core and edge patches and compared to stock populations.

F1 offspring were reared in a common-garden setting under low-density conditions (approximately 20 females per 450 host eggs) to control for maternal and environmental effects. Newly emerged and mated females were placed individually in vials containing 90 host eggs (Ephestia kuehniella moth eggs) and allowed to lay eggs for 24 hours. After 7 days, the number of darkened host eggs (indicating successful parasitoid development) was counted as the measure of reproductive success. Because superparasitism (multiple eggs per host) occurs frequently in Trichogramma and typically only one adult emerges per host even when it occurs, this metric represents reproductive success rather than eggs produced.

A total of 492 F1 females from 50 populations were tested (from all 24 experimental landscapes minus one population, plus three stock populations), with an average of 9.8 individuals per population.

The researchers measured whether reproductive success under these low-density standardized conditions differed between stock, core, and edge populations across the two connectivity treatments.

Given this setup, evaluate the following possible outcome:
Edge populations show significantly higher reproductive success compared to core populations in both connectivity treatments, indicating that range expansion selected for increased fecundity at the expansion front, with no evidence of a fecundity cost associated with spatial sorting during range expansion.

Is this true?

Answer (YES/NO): NO